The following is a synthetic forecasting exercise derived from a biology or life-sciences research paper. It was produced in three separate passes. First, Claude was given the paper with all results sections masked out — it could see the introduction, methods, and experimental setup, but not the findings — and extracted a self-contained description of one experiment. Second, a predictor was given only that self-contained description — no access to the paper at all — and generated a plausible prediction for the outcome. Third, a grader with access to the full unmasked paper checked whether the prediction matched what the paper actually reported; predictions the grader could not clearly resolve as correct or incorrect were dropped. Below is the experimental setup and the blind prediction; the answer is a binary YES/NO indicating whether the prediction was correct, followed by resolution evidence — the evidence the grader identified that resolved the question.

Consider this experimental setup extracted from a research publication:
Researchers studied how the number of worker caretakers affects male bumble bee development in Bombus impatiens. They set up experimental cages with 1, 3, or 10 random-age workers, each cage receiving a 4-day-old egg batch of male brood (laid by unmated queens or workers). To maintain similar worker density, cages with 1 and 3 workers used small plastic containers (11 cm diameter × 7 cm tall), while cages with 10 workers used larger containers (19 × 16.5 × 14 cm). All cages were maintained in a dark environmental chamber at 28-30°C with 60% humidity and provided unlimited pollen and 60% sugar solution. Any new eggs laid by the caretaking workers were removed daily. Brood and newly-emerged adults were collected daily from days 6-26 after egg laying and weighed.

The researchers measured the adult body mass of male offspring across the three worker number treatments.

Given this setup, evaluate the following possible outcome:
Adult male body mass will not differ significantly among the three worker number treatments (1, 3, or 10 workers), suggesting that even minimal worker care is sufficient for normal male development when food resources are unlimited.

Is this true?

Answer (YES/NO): NO